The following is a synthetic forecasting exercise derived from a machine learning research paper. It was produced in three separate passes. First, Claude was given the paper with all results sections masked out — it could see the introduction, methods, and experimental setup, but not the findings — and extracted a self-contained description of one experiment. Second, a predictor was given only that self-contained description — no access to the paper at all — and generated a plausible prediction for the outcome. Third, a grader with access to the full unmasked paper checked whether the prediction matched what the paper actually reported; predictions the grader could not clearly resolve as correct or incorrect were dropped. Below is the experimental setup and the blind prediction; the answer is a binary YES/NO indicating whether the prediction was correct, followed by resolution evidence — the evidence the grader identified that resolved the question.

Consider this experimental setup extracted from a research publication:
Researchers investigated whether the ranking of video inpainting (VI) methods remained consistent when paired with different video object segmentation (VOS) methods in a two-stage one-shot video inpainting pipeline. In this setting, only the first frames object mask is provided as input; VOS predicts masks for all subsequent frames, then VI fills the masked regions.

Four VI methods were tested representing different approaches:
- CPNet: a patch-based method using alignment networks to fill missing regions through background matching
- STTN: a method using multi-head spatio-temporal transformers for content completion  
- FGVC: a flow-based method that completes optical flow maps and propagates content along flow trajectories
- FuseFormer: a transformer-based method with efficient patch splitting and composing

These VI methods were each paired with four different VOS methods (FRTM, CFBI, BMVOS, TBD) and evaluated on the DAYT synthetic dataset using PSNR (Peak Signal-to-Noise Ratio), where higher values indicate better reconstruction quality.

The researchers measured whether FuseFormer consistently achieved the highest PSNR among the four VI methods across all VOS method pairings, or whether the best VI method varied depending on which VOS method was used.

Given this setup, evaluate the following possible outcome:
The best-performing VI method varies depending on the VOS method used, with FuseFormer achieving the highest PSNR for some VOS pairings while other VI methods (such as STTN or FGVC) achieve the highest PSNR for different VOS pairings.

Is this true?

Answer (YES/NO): NO